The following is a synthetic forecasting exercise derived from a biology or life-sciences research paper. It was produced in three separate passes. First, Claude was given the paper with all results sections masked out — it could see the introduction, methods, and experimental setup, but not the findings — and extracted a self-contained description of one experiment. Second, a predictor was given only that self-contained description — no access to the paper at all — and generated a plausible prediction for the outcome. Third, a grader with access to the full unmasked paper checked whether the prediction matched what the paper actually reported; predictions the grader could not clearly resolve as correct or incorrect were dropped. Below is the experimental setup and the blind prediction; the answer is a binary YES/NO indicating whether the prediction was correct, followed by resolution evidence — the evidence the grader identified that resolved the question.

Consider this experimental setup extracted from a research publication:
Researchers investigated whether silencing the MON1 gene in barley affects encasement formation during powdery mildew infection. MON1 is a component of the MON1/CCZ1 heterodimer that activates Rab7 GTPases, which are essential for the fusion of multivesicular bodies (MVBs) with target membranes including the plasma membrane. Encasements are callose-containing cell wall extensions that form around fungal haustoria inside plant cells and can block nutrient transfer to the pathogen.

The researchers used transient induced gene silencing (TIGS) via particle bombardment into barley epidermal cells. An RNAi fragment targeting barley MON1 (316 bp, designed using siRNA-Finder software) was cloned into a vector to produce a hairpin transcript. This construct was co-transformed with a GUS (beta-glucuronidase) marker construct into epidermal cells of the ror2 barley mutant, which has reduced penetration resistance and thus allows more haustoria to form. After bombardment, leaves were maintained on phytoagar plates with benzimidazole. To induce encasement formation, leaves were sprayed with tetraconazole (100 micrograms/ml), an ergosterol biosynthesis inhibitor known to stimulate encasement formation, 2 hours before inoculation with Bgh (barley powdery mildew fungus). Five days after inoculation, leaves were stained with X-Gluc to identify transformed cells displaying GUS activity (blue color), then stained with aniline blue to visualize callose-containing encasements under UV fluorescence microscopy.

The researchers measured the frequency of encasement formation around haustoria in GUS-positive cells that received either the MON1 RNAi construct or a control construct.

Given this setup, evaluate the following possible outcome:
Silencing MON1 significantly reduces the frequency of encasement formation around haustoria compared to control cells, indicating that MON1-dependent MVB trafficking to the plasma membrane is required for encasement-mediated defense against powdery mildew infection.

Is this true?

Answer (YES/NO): YES